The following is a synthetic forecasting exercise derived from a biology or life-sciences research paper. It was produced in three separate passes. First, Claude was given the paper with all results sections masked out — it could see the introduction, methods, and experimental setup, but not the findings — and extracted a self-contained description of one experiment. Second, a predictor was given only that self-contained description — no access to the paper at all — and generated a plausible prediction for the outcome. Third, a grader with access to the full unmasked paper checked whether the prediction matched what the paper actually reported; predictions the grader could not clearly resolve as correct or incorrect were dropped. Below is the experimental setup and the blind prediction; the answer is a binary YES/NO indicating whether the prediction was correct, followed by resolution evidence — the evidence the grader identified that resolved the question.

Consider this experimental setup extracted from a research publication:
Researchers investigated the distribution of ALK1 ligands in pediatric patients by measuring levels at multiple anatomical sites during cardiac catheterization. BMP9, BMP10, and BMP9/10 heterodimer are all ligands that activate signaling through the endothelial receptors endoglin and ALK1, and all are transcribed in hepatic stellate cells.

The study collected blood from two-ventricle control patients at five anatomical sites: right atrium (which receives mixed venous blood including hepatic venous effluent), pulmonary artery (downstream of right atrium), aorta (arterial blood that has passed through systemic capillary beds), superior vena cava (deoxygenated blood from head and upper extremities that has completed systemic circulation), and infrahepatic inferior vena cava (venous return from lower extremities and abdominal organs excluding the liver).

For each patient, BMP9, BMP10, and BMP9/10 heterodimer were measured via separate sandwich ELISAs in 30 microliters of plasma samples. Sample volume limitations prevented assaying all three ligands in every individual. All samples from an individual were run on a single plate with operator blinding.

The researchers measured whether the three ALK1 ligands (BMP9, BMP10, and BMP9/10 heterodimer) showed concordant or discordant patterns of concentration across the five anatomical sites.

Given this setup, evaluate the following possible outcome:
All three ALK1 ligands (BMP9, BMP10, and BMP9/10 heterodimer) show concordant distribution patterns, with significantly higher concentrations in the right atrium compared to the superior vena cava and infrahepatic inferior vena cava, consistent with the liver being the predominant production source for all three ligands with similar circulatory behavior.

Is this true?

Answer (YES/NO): NO